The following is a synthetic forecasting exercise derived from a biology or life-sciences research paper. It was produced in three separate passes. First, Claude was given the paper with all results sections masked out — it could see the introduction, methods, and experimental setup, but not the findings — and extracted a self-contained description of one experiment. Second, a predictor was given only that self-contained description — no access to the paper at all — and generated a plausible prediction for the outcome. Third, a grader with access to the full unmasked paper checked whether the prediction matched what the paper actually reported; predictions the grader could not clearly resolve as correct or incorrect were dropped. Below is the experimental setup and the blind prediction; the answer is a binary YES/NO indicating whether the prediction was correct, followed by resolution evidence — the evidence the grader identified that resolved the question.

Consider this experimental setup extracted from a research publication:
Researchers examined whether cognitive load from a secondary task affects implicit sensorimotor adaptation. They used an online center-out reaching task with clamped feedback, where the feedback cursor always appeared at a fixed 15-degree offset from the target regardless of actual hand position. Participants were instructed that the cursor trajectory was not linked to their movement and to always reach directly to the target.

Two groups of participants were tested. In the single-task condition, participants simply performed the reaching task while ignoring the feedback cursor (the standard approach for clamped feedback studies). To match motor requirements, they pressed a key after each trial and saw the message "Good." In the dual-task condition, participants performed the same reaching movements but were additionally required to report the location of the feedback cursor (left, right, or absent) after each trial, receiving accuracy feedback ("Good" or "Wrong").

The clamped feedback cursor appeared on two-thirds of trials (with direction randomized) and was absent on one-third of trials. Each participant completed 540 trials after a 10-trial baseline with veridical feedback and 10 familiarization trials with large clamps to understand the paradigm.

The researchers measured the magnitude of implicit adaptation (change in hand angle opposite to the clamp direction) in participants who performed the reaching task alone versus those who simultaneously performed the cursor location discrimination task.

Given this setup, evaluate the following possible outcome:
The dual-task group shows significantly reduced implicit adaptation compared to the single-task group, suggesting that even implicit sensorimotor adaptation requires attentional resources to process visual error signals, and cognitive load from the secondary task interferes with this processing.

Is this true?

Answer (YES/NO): NO